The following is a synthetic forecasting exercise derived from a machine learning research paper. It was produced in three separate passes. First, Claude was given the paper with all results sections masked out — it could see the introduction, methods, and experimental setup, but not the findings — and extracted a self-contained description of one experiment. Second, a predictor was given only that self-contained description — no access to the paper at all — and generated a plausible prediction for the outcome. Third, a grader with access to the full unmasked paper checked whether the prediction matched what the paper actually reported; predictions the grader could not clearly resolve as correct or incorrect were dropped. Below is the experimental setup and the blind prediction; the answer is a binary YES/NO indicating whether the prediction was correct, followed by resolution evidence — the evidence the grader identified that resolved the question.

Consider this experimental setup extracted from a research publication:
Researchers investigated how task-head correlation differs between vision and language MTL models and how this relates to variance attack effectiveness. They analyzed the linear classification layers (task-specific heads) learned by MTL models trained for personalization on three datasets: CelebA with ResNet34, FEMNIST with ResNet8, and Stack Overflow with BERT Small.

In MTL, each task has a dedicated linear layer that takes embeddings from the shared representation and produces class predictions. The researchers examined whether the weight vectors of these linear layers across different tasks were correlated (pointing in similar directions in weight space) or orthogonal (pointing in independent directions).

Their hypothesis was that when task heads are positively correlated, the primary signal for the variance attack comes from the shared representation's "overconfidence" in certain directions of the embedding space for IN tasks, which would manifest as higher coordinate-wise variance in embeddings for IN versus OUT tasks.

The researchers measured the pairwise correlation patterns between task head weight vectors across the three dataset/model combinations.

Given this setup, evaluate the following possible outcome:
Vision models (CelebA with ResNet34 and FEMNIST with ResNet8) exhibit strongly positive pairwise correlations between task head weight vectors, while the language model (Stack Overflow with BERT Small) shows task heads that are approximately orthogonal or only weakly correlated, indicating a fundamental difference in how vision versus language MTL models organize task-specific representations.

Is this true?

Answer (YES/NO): YES